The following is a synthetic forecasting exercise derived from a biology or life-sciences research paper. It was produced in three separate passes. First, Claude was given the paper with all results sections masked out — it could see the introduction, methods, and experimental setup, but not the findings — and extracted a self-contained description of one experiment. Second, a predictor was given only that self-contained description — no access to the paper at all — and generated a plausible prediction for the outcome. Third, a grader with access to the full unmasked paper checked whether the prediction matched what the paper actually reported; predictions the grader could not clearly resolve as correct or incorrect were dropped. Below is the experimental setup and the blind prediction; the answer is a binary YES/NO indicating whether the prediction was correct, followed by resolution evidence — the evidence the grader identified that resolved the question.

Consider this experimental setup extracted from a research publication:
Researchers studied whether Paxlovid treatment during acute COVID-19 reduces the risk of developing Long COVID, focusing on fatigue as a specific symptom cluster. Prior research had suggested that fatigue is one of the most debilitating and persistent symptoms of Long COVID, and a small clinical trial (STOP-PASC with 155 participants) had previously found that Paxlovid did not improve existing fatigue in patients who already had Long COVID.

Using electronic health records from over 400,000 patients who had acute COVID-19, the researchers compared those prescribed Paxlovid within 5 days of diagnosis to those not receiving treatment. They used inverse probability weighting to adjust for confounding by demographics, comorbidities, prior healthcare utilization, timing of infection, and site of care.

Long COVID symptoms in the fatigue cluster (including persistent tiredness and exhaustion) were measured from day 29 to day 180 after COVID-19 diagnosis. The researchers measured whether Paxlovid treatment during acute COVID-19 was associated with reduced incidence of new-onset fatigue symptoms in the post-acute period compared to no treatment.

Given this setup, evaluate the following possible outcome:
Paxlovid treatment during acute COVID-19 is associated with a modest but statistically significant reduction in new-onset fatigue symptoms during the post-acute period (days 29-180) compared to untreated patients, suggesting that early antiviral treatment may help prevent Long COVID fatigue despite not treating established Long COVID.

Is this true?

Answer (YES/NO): YES